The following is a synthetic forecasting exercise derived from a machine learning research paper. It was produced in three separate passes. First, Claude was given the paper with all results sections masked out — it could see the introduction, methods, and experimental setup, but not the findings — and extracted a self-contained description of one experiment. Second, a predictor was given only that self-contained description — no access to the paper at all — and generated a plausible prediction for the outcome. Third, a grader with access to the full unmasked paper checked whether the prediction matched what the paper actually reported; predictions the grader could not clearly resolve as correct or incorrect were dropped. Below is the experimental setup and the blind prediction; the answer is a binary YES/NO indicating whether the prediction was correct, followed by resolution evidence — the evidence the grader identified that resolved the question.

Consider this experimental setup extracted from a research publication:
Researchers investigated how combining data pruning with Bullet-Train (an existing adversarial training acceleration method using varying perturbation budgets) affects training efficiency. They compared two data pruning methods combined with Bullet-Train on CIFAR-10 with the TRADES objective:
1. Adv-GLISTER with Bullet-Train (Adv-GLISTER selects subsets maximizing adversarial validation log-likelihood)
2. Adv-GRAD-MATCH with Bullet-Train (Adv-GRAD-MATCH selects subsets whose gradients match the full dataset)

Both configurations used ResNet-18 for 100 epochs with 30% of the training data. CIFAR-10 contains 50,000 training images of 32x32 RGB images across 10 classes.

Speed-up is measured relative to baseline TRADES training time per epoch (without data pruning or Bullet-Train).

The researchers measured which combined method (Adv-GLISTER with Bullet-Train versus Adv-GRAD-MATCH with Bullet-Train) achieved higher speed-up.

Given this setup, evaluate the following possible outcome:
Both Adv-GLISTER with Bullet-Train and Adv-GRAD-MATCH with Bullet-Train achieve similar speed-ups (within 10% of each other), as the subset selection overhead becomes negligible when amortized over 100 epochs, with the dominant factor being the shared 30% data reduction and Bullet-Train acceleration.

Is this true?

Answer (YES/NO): NO